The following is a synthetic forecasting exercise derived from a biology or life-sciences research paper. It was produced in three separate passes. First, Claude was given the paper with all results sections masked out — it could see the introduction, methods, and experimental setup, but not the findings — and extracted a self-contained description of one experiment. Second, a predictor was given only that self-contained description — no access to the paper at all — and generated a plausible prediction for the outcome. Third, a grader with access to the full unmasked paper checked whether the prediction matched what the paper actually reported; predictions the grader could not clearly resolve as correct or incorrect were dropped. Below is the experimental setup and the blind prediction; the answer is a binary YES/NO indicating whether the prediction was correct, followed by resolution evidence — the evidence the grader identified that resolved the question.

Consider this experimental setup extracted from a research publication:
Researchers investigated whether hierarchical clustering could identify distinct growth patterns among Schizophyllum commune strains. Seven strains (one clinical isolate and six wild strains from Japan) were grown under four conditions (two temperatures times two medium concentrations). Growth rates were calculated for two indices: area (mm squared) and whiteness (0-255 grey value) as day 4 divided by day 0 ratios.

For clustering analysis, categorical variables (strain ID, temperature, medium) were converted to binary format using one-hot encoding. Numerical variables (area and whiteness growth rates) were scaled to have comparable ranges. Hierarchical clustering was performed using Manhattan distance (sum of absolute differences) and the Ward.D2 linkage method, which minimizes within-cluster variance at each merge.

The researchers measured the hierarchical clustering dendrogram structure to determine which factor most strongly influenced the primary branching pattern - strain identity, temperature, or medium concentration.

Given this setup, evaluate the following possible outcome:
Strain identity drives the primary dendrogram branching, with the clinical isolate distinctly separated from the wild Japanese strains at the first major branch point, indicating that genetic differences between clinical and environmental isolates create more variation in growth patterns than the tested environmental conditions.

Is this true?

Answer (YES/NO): NO